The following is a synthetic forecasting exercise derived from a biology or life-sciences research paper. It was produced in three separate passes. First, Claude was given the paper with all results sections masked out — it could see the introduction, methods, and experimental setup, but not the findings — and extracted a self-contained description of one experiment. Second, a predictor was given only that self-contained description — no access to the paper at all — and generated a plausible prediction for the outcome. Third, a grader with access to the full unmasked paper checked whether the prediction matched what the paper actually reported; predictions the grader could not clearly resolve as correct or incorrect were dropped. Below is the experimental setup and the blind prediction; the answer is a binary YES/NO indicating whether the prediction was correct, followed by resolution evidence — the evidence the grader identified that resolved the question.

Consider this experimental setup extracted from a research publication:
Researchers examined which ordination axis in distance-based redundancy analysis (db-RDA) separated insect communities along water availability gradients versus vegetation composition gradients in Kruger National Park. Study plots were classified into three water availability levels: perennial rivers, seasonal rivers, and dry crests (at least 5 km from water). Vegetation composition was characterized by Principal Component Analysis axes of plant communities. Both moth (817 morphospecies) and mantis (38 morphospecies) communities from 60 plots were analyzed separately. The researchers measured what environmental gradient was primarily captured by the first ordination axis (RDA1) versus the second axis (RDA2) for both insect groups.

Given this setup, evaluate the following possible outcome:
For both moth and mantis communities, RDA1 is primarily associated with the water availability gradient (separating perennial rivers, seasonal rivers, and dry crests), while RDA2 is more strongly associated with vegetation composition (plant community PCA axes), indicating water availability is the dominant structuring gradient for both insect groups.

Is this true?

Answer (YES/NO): YES